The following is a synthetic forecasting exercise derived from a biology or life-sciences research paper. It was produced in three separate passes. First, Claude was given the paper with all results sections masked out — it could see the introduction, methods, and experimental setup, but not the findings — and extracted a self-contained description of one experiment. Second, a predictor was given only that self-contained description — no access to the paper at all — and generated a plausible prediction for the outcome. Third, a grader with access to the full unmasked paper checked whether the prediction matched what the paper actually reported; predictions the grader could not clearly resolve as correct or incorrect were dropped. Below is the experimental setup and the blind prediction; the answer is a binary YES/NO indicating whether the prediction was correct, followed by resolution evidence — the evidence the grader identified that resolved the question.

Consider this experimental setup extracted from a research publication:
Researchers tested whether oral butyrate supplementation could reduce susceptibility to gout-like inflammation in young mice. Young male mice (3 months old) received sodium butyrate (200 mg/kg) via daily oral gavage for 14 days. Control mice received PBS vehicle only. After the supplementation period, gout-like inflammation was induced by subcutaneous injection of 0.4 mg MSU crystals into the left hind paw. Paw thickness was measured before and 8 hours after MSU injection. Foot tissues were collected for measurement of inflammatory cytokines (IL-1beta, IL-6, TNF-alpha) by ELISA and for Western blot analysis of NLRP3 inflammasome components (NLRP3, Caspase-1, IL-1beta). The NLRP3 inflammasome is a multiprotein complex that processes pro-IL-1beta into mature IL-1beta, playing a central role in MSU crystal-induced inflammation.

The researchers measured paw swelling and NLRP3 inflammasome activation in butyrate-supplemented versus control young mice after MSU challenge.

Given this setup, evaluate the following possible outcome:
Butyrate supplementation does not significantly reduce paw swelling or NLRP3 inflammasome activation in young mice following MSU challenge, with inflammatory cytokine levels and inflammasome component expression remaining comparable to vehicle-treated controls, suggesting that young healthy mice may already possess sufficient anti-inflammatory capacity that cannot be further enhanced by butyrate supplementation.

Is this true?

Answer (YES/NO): NO